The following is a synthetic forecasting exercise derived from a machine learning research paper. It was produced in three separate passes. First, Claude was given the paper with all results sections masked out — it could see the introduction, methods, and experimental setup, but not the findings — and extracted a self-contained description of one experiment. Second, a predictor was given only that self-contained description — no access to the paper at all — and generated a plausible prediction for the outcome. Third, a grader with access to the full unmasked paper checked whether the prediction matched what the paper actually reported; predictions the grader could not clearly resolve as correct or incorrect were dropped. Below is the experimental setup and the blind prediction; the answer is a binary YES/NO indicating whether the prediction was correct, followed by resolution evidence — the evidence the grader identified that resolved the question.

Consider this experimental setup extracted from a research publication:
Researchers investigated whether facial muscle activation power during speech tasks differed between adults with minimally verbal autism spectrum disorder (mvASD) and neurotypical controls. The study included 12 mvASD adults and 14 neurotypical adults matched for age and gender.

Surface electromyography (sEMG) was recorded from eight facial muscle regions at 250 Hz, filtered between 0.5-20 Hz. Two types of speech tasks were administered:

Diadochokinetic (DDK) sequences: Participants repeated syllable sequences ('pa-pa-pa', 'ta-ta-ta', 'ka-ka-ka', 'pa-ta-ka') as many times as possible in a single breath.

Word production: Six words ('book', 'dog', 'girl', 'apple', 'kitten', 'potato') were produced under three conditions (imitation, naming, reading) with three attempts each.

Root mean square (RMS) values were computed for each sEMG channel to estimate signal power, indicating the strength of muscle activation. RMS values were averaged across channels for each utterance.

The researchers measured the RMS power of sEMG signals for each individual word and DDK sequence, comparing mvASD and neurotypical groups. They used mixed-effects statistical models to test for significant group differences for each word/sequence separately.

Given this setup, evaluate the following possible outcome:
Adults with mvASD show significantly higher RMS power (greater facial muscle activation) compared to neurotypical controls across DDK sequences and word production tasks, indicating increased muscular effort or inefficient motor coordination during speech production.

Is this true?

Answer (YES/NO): NO